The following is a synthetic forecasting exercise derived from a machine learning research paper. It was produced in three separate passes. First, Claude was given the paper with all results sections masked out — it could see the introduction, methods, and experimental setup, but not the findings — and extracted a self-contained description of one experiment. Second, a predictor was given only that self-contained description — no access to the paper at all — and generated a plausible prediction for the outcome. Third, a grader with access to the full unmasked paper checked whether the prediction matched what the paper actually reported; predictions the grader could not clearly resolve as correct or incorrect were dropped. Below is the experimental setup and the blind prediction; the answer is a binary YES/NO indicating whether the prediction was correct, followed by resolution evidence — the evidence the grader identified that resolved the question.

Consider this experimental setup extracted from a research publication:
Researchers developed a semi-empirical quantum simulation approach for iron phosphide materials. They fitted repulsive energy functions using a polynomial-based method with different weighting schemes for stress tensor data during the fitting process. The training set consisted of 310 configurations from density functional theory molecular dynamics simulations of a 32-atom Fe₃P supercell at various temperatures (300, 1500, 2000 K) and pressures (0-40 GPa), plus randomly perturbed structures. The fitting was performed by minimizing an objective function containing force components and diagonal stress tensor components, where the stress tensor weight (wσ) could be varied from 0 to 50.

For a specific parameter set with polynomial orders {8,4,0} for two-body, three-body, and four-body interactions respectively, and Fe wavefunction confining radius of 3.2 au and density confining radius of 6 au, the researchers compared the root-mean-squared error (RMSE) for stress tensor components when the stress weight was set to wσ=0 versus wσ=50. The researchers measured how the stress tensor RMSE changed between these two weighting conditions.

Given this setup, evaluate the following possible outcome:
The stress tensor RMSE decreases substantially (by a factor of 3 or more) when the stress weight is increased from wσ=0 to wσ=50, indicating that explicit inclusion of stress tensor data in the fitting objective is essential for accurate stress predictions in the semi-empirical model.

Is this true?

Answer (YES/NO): YES